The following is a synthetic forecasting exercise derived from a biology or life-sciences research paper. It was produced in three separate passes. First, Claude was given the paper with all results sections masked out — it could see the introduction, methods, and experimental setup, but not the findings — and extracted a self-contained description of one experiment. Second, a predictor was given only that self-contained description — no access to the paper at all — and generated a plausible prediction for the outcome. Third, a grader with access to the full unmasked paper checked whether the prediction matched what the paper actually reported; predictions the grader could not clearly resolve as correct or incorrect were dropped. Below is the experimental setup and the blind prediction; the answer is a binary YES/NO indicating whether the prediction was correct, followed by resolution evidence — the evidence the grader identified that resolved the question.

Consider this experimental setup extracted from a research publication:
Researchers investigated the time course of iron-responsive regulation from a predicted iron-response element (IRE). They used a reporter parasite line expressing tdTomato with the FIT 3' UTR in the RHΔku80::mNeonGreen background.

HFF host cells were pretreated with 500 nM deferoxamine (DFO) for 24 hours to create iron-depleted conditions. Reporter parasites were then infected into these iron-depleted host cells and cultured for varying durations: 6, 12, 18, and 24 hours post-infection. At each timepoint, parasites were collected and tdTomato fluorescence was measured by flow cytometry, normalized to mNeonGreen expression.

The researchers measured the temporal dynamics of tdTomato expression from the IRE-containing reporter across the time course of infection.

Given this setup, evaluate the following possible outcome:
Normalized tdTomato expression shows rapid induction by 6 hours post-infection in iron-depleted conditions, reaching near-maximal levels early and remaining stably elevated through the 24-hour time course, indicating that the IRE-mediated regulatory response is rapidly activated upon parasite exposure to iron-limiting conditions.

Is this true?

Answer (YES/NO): NO